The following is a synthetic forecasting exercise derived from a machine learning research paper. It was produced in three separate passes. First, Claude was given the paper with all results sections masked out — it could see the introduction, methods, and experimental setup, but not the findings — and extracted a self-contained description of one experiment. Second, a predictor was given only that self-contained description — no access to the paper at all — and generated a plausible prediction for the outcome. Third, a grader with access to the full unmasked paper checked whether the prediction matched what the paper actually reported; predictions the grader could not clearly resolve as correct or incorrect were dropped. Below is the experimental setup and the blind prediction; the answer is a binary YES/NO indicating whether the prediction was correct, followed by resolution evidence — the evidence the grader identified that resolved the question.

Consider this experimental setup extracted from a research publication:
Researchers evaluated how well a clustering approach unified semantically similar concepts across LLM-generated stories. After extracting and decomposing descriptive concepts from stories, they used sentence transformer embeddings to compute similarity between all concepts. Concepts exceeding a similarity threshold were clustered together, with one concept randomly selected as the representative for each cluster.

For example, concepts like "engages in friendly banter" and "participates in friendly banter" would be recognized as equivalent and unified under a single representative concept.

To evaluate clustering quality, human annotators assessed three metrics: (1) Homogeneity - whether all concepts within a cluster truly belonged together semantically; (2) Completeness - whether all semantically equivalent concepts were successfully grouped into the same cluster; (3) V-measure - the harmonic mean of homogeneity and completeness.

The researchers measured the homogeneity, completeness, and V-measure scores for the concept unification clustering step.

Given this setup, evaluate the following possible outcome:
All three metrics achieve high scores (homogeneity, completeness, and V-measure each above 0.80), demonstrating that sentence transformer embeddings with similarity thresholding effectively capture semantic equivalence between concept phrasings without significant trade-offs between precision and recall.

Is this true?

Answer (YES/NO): YES